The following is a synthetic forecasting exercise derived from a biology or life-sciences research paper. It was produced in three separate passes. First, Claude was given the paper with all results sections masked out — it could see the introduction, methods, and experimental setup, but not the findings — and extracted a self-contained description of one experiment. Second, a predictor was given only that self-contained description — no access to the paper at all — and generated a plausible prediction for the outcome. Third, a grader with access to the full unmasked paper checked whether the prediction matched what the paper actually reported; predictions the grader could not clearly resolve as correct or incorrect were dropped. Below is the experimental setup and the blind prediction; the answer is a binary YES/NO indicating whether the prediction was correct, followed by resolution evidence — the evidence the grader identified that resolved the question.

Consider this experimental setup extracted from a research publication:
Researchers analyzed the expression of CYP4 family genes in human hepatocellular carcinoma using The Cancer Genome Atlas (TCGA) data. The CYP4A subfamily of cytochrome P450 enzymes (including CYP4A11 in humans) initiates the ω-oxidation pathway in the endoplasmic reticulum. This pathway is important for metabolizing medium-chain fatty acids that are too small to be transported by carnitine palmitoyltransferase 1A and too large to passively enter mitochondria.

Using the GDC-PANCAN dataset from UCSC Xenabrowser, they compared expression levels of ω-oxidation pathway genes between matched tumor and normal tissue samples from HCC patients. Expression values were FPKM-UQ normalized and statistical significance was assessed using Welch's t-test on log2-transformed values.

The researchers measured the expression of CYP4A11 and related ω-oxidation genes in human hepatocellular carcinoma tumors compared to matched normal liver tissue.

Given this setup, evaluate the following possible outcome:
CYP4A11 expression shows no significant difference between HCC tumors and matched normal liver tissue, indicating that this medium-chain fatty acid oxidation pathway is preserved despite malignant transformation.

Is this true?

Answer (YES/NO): NO